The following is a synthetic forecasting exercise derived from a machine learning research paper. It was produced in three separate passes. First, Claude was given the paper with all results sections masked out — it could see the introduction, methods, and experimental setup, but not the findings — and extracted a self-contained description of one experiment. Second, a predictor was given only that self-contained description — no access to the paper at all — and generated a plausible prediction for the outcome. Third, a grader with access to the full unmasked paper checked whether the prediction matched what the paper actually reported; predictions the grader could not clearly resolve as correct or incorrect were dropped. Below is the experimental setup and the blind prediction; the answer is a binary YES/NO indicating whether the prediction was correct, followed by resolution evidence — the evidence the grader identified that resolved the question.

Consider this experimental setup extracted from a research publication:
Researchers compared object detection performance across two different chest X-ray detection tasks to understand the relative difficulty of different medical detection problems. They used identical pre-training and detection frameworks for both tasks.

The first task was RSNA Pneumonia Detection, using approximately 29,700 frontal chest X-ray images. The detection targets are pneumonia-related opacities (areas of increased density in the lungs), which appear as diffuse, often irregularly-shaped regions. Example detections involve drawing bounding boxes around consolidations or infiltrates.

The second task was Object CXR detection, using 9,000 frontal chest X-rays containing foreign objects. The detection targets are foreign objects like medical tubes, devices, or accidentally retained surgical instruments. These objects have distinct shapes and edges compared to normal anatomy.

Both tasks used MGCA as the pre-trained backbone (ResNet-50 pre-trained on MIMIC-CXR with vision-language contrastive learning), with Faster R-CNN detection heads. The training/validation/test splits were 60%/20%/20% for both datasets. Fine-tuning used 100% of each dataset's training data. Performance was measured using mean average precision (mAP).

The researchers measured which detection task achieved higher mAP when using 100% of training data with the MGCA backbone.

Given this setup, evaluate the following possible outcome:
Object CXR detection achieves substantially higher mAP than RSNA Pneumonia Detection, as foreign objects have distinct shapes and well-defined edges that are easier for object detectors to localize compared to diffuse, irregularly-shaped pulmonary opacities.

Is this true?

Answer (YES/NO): NO